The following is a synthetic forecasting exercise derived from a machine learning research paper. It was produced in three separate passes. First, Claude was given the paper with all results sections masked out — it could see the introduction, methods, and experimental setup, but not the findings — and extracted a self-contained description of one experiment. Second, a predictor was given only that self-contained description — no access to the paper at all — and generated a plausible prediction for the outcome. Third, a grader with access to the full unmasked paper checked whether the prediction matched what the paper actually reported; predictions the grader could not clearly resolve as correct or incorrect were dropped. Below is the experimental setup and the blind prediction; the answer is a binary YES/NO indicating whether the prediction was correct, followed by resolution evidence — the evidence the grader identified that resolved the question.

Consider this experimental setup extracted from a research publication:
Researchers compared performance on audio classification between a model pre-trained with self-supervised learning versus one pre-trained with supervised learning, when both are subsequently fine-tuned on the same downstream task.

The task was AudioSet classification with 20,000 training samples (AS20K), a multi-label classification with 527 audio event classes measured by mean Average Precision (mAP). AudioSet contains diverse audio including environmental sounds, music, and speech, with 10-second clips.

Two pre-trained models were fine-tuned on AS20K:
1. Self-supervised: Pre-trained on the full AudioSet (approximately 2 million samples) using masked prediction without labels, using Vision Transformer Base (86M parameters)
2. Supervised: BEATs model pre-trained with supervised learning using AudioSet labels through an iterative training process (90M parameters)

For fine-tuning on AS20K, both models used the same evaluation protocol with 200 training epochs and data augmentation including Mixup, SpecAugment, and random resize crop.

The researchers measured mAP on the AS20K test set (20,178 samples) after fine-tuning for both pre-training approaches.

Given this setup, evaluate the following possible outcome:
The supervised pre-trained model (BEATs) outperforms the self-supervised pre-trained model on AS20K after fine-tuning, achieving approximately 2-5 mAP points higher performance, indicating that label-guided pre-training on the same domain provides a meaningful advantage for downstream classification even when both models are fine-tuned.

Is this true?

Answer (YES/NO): YES